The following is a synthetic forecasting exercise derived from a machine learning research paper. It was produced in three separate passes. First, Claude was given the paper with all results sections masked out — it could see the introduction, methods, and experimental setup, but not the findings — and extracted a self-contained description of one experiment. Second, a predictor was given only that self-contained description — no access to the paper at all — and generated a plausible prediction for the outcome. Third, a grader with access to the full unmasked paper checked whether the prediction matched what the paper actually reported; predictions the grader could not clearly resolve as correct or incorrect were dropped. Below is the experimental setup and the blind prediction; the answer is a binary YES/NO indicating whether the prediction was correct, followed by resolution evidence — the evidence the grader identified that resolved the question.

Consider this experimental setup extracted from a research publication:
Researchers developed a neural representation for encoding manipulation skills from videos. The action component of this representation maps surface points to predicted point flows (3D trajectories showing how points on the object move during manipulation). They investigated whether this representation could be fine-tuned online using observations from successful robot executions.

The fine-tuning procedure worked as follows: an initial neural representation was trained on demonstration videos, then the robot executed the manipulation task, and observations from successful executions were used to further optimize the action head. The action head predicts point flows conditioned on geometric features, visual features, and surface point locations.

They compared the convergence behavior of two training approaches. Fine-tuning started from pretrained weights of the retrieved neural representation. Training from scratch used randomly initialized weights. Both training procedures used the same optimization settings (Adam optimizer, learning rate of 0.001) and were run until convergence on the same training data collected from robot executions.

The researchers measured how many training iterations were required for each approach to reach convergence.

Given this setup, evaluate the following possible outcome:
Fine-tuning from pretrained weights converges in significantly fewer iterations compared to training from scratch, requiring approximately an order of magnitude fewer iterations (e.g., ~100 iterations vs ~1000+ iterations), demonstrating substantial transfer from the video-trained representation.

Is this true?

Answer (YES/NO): NO